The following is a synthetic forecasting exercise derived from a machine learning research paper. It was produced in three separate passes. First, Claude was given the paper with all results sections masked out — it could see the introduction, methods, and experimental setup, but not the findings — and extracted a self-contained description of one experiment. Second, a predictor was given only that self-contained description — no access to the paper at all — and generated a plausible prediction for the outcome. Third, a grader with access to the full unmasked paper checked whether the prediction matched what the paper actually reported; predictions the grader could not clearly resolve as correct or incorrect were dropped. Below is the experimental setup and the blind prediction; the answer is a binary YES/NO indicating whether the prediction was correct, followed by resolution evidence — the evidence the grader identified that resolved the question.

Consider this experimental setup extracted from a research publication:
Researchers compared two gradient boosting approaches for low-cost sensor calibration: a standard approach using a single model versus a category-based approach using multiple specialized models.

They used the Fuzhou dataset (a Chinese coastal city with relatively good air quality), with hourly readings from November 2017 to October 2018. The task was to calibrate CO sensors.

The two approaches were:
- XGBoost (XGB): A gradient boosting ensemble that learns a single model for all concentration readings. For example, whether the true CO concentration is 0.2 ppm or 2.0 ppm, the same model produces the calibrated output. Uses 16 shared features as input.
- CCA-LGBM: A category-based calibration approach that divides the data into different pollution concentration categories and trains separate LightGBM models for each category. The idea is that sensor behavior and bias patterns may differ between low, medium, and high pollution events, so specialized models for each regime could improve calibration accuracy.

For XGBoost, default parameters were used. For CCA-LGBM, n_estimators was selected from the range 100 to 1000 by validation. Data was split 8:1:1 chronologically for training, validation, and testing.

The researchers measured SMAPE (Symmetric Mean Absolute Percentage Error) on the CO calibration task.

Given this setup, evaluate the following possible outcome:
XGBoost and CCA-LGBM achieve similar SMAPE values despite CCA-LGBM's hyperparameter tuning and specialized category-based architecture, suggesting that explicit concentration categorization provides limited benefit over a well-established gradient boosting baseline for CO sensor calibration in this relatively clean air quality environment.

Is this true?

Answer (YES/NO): YES